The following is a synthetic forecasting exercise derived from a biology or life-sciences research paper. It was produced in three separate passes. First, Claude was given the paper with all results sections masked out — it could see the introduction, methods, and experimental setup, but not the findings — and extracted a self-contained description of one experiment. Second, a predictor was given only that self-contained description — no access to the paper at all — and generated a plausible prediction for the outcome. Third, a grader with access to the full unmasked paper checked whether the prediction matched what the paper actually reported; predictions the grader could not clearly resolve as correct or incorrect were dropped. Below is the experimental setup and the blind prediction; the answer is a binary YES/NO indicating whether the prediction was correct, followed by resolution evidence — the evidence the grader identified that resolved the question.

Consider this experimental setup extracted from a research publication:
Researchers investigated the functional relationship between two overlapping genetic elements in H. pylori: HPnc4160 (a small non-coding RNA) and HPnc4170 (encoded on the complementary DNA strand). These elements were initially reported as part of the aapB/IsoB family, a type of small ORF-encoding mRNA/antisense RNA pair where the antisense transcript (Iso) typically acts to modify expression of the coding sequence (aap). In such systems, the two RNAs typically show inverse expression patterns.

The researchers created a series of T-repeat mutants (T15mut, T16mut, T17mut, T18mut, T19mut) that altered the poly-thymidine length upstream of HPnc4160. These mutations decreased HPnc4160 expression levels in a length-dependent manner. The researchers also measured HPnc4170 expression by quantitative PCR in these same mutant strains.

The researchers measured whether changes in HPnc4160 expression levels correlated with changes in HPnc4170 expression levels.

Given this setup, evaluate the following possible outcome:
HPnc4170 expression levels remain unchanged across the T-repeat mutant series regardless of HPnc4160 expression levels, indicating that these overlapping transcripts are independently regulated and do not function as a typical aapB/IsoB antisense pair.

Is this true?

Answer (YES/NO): YES